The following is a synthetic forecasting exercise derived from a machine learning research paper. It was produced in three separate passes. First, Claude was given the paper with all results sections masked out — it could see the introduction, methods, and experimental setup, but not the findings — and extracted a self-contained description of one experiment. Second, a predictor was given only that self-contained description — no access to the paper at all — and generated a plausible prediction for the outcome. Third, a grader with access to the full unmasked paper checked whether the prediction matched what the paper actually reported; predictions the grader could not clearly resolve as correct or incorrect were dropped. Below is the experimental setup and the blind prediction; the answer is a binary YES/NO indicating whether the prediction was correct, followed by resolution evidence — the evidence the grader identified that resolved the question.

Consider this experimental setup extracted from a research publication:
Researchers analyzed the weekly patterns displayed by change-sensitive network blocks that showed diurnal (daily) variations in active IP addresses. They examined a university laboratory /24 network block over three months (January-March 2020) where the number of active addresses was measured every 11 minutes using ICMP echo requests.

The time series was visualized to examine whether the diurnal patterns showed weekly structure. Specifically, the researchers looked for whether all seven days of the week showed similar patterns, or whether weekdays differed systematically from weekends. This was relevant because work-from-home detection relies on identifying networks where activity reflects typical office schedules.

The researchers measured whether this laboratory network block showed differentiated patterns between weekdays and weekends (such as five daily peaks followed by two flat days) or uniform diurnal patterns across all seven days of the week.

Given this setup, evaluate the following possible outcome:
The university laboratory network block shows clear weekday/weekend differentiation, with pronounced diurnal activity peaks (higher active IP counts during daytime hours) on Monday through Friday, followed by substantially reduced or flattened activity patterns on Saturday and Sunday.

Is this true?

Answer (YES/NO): YES